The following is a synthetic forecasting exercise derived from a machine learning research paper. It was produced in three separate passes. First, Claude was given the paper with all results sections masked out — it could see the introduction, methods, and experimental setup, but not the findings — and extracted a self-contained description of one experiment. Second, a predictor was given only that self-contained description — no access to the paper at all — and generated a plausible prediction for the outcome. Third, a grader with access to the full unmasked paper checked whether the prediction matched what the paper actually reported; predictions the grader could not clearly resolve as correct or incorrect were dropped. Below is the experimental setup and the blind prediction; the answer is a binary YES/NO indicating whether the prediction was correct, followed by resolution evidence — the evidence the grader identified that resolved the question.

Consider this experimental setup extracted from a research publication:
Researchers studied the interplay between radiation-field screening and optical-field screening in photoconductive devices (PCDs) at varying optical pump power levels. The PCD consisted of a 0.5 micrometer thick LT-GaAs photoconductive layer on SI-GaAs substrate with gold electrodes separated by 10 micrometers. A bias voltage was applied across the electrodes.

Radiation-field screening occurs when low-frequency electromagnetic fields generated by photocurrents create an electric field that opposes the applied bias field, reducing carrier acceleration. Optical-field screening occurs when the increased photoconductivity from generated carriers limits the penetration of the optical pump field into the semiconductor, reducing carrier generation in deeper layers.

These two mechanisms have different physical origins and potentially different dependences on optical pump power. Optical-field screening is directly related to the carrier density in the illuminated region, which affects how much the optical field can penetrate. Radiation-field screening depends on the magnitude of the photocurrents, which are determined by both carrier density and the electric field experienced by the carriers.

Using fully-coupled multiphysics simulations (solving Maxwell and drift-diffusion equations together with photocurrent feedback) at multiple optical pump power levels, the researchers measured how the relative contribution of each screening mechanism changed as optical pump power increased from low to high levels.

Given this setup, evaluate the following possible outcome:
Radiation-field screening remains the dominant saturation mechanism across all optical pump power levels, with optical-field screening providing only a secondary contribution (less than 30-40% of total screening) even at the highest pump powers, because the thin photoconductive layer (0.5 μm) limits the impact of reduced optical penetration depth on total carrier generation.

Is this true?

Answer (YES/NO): NO